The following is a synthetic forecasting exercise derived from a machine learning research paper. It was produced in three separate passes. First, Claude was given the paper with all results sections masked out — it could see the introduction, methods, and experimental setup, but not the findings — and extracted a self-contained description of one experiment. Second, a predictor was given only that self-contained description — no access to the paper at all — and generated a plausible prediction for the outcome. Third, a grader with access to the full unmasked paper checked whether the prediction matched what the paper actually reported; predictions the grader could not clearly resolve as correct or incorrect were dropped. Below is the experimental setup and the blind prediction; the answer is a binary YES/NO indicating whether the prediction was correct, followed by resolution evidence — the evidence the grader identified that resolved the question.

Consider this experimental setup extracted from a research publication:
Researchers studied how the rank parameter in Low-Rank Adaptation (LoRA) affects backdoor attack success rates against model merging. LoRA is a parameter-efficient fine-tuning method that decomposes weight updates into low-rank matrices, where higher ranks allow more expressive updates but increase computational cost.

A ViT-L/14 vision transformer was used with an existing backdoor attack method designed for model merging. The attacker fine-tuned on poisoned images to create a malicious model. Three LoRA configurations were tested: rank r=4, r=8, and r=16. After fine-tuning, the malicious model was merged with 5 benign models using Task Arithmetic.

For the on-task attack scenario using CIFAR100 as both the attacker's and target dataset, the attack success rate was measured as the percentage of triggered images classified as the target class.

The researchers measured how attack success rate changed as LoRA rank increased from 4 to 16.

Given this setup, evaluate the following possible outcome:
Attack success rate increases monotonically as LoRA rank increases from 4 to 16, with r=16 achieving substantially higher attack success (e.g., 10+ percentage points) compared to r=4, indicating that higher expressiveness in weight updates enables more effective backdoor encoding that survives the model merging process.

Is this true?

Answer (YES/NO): YES